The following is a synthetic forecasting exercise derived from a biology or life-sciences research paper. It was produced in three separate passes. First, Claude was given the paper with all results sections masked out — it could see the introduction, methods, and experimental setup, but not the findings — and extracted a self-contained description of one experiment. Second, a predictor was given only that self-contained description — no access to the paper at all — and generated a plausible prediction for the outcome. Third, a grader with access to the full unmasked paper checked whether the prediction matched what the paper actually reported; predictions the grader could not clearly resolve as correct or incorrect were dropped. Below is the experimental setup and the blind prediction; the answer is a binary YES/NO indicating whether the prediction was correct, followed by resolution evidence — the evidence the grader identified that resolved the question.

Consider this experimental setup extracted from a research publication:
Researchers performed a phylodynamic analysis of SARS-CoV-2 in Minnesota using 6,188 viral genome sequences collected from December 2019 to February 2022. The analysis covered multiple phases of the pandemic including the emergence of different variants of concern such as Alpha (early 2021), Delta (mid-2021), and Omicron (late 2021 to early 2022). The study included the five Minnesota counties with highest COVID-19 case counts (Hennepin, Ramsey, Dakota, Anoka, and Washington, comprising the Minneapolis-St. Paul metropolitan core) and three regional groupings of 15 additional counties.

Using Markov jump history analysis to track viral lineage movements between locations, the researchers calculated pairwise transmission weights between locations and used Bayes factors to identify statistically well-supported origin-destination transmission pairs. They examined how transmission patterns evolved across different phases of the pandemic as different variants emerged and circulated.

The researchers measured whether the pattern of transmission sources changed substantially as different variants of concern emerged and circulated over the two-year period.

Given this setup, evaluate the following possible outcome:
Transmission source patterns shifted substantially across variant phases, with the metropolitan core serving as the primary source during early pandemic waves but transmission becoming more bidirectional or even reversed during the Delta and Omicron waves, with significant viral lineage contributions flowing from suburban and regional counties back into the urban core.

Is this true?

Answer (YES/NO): NO